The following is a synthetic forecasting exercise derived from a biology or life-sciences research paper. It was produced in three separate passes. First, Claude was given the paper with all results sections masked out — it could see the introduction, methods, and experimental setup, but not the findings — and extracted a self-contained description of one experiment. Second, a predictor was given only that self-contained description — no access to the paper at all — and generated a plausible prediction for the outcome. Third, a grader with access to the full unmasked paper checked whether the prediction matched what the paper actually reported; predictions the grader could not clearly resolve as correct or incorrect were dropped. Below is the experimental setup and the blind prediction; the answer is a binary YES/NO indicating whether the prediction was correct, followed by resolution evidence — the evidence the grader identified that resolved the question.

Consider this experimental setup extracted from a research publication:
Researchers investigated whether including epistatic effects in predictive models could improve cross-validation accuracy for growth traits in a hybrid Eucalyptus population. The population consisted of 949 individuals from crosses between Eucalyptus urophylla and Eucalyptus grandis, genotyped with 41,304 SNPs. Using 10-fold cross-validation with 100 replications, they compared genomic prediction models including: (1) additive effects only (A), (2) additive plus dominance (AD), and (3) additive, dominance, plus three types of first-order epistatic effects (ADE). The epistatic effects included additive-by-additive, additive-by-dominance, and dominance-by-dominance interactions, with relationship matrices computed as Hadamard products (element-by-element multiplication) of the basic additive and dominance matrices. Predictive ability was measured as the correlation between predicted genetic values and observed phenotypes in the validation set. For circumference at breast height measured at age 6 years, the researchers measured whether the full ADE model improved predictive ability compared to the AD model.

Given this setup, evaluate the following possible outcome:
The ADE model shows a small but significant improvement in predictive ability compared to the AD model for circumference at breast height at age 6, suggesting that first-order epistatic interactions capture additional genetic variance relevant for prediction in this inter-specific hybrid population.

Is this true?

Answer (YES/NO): NO